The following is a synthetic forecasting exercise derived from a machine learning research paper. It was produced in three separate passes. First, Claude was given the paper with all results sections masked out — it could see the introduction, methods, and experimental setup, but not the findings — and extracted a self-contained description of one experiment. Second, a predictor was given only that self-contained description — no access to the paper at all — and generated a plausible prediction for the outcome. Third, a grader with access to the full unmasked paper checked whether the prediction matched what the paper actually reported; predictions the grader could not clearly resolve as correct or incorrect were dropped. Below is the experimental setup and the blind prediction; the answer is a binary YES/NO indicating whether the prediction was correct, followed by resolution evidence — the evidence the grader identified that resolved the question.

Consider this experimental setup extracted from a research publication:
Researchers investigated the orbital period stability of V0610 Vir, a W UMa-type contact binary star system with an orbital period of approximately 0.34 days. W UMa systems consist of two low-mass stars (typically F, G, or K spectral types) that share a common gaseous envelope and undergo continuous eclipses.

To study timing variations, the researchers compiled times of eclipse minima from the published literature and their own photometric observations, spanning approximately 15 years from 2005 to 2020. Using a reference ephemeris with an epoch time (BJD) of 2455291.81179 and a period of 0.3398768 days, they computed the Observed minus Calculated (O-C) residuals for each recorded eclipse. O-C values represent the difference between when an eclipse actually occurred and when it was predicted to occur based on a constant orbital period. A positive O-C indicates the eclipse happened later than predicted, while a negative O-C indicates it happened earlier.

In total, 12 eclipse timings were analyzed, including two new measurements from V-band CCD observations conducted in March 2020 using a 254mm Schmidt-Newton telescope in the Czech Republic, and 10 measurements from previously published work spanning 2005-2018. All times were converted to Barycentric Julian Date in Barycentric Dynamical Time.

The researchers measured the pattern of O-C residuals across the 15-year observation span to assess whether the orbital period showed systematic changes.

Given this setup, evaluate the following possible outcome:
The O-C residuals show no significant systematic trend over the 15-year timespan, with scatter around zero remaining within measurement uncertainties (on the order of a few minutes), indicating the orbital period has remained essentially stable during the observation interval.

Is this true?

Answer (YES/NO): NO